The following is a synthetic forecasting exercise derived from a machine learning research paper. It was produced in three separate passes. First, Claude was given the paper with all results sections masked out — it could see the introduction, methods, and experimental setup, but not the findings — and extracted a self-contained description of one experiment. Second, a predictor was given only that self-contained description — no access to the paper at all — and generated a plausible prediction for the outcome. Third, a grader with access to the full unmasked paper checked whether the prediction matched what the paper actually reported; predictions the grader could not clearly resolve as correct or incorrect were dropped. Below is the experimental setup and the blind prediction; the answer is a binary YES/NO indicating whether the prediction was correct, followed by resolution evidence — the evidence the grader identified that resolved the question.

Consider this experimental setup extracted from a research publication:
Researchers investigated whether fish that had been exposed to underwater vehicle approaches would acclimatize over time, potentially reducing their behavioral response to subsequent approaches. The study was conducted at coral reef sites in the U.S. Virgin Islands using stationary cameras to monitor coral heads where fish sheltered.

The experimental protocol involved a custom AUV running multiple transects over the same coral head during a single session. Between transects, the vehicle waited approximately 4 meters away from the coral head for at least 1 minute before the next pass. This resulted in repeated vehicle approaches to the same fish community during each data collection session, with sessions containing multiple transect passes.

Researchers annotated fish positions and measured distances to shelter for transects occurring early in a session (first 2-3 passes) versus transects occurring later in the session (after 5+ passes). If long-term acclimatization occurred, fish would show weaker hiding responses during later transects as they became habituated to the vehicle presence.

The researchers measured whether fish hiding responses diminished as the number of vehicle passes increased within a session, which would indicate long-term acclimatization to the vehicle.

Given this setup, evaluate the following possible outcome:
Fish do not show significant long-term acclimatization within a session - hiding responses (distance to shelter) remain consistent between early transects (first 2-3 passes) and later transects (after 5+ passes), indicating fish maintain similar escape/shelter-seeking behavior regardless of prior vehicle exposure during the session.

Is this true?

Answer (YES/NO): YES